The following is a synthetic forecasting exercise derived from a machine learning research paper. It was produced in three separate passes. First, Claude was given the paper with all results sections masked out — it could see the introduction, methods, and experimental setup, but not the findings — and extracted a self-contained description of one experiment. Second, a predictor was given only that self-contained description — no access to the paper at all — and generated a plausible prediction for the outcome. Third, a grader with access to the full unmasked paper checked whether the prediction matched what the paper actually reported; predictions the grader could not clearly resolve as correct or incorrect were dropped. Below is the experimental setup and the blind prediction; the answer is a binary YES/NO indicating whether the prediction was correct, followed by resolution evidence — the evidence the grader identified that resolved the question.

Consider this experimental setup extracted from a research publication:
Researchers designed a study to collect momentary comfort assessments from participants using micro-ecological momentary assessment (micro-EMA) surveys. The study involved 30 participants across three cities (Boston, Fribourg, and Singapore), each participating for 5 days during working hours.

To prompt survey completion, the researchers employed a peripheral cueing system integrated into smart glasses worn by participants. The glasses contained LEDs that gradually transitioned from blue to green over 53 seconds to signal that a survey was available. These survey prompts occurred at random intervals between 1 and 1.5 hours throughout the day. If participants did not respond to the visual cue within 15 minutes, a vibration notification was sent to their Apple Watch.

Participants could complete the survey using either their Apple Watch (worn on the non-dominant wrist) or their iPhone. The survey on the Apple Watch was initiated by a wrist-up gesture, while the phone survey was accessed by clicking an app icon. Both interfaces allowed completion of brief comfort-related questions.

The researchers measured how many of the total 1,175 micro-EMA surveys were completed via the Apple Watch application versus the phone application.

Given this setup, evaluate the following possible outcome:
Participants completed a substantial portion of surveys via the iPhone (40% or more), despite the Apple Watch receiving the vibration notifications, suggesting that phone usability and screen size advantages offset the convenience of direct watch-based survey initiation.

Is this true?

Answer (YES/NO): NO